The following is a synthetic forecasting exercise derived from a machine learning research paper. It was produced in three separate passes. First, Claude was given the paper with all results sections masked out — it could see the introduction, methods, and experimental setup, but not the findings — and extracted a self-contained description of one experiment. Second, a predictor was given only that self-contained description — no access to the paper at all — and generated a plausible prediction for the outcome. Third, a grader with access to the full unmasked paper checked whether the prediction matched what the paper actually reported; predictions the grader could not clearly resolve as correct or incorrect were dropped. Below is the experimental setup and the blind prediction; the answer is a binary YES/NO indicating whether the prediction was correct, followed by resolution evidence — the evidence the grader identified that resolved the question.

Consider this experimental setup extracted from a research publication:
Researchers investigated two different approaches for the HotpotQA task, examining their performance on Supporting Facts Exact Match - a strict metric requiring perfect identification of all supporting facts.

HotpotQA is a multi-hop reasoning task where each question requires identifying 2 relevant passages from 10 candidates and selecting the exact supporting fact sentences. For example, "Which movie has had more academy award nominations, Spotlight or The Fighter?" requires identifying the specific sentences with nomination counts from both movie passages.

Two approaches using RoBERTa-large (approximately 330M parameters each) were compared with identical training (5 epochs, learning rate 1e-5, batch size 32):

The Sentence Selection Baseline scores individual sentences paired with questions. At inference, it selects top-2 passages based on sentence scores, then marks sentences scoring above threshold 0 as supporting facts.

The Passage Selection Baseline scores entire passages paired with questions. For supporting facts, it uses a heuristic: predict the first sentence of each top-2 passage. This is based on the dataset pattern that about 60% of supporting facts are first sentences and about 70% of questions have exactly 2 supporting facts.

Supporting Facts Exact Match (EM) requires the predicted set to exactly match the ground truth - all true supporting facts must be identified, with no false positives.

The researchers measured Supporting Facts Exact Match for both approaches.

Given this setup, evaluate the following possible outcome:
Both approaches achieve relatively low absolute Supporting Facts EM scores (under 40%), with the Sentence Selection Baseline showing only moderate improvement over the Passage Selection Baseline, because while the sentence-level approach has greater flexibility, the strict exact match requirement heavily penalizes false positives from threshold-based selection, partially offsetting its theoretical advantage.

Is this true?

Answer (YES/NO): NO